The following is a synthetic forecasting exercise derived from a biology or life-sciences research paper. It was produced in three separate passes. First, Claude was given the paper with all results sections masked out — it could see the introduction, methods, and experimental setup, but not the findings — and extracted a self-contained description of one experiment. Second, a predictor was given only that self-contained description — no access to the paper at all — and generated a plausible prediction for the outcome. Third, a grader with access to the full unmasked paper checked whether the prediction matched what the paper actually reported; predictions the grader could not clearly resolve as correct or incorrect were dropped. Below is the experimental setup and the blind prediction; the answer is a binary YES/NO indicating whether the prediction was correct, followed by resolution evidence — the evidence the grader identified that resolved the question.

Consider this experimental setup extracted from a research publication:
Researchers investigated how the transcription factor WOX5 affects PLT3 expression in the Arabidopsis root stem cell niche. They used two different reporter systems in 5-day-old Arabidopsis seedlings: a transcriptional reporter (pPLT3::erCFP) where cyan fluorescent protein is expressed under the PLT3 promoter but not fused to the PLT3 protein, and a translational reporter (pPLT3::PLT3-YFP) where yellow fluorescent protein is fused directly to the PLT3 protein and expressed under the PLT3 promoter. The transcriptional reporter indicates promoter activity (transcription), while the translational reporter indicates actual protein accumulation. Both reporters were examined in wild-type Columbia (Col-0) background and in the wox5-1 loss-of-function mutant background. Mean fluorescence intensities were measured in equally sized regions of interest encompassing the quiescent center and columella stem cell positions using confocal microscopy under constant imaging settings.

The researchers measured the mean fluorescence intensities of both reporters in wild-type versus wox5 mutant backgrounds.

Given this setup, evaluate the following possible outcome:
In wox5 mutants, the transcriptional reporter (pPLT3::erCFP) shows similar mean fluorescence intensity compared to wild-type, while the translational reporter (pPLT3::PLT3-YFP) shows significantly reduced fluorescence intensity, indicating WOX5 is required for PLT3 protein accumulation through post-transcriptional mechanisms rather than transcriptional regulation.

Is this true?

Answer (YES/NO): NO